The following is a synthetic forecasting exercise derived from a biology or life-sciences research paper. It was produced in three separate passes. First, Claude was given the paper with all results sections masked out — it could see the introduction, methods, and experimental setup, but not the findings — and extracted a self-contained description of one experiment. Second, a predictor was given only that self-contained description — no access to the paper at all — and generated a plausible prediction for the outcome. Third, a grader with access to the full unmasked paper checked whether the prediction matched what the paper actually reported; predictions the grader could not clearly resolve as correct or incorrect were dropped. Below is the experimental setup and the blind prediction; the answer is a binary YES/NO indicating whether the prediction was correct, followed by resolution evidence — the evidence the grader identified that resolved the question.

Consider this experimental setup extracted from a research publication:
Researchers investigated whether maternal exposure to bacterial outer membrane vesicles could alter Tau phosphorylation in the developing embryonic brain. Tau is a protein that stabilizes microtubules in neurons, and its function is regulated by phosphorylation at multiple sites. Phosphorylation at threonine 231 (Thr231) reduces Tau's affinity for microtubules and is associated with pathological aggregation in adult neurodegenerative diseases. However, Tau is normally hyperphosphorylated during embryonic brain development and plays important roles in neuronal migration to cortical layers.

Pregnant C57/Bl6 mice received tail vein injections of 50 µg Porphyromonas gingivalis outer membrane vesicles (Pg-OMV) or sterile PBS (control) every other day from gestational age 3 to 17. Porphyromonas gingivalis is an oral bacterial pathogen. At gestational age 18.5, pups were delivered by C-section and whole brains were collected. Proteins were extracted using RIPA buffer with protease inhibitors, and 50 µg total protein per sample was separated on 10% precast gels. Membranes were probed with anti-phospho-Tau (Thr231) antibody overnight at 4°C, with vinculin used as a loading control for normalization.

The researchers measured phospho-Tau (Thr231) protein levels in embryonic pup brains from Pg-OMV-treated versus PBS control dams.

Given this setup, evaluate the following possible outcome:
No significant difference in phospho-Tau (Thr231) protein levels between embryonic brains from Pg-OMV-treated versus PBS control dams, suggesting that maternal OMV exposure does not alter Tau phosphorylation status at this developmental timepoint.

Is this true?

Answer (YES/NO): NO